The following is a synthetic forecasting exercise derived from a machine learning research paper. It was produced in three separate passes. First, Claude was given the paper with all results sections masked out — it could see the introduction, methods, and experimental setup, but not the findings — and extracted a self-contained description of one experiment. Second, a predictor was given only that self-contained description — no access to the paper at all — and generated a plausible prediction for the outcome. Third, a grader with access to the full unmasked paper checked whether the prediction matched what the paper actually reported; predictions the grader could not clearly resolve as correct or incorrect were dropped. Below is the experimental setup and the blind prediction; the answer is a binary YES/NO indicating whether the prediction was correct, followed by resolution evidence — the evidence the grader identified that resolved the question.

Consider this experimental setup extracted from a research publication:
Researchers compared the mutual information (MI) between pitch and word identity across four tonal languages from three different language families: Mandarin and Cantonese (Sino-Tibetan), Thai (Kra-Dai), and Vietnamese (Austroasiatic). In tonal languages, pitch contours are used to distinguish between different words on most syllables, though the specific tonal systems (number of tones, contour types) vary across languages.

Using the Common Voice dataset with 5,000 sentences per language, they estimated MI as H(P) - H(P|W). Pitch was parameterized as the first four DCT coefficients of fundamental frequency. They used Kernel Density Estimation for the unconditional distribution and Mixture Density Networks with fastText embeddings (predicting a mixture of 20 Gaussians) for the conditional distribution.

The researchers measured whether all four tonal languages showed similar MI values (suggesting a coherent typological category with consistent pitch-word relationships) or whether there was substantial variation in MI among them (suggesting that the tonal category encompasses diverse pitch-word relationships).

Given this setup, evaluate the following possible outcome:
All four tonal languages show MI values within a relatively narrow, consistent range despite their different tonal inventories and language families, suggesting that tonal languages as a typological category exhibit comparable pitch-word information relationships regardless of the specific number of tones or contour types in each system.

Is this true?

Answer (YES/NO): NO